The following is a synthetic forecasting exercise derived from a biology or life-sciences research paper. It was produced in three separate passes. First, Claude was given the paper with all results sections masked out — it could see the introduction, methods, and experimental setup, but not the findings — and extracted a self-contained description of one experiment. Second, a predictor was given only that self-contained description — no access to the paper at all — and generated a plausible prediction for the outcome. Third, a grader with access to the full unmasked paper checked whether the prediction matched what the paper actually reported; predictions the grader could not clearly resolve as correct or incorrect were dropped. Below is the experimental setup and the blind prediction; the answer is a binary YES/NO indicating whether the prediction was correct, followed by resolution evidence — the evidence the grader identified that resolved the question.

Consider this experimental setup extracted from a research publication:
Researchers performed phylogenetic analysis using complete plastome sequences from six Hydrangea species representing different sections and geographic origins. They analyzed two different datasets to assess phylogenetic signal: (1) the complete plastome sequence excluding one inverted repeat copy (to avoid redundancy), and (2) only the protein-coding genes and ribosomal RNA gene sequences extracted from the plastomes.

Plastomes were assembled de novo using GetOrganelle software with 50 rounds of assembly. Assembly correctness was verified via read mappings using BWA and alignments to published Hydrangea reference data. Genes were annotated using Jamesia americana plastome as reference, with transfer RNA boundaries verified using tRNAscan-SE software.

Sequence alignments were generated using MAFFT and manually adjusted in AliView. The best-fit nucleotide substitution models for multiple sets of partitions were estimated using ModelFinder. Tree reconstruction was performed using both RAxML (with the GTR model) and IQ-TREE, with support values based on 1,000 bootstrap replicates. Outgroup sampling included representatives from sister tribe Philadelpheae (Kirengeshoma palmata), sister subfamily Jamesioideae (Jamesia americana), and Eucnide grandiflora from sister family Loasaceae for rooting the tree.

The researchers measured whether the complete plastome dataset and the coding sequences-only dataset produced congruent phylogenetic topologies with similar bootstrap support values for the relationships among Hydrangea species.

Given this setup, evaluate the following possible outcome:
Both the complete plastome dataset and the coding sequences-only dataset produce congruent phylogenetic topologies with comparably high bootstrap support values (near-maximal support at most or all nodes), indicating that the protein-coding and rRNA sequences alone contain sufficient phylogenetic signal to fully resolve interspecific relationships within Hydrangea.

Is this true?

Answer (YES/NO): NO